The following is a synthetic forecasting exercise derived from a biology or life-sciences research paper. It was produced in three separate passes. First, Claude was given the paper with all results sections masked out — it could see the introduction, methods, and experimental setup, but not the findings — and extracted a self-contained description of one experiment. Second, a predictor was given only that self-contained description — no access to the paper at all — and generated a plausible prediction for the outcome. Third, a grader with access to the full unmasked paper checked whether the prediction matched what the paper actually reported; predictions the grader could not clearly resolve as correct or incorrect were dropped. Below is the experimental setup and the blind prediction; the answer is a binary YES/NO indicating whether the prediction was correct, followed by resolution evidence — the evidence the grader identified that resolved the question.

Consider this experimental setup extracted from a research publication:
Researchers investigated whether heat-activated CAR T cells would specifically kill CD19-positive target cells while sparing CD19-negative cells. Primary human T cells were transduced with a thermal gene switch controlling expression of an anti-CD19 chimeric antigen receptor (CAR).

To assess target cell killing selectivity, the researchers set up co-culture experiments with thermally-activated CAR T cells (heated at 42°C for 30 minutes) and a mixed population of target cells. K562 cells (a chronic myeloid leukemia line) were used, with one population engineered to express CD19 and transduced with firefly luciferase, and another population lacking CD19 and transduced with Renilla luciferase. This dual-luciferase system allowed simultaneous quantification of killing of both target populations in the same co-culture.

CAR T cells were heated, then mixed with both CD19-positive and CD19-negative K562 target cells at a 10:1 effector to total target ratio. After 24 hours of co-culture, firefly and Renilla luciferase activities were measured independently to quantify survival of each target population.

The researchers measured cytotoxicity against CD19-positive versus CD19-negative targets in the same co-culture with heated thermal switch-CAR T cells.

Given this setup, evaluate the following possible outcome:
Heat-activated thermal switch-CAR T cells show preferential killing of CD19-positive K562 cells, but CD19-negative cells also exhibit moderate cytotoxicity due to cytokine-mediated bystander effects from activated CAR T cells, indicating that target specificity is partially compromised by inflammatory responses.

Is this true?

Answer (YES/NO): NO